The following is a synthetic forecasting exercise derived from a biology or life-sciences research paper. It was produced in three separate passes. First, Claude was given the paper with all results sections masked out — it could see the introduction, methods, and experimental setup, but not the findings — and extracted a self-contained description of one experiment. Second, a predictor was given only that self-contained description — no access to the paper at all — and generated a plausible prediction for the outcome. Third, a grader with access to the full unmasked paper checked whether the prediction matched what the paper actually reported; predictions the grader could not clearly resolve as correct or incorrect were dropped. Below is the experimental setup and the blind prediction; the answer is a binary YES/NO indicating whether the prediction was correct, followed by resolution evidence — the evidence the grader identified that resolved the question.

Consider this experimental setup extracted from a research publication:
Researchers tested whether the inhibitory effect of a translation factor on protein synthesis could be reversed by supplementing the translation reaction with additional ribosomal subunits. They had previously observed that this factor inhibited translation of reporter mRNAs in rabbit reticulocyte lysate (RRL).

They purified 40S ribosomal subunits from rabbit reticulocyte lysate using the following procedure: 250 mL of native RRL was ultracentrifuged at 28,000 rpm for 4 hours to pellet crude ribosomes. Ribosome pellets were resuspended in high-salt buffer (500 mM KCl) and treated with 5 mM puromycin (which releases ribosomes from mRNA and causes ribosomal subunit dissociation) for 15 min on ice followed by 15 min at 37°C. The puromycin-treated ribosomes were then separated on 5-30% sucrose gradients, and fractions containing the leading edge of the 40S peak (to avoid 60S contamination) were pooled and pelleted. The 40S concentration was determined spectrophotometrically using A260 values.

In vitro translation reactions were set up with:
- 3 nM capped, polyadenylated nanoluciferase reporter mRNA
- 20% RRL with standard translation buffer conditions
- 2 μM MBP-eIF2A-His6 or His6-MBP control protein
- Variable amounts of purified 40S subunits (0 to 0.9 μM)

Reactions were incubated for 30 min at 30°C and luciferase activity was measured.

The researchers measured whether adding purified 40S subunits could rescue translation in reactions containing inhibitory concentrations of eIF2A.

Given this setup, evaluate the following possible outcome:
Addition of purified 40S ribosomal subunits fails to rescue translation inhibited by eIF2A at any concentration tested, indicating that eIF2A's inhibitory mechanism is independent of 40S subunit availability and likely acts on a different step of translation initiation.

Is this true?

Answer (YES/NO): NO